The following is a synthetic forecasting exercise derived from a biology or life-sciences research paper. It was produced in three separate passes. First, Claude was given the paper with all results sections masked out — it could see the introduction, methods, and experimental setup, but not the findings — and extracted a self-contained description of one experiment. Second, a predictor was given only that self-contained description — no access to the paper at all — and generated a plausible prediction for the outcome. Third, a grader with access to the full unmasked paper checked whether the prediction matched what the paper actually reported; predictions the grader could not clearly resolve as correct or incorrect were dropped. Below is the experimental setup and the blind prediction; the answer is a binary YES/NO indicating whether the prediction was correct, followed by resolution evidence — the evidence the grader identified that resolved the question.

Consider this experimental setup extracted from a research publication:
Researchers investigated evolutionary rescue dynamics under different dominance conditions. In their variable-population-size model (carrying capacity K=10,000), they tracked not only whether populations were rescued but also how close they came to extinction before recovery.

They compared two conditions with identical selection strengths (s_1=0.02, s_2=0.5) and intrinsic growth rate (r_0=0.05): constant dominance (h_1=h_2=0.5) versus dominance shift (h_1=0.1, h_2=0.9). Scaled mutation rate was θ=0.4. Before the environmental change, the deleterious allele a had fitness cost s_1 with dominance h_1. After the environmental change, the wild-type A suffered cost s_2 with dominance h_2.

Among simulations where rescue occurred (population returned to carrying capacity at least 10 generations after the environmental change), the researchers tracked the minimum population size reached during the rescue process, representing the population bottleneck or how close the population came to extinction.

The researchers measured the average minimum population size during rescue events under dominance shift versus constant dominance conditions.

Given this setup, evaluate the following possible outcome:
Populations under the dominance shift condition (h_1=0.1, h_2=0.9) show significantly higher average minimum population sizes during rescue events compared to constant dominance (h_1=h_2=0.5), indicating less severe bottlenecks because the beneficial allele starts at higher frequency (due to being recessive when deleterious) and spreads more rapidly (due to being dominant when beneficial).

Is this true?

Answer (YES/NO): YES